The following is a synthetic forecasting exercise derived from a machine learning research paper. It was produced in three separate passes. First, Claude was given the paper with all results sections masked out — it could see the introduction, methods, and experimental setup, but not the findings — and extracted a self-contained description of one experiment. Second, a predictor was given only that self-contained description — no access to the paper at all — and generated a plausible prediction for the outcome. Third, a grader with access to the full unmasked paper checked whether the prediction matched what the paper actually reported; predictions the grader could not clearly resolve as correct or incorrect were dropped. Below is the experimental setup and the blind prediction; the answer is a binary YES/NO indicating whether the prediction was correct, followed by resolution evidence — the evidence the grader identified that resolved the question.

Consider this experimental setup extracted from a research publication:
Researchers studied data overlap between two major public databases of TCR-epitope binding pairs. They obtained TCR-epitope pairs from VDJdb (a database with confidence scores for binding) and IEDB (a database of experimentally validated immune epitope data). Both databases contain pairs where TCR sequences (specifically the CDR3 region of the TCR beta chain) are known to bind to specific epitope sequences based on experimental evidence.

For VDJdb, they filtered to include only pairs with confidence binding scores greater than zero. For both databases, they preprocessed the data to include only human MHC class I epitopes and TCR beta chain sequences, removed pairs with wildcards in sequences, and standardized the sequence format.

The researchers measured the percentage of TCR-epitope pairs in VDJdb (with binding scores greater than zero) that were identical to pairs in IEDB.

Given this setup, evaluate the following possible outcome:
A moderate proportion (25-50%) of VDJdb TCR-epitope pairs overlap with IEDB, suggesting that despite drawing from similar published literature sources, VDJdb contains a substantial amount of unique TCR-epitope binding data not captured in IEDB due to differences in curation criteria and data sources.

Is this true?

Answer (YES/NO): YES